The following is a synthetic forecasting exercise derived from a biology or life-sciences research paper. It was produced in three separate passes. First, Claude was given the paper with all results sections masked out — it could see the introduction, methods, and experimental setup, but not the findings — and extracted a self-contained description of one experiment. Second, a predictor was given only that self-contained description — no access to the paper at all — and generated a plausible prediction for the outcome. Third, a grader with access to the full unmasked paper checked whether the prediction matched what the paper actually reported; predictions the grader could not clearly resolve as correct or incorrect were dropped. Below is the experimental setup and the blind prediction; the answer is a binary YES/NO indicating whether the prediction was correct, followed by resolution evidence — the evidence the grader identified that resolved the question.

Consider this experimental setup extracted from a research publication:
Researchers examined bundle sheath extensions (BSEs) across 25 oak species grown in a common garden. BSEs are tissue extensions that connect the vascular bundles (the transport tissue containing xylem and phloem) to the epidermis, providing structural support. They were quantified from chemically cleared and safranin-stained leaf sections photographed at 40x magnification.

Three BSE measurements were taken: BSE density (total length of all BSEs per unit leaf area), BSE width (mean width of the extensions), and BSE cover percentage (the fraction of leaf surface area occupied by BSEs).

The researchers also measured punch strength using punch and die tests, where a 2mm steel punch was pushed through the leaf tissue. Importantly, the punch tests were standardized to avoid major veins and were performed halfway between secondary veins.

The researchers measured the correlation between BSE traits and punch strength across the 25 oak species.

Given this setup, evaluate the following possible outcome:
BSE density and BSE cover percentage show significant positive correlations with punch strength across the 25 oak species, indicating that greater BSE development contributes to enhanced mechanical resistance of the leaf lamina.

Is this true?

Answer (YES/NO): YES